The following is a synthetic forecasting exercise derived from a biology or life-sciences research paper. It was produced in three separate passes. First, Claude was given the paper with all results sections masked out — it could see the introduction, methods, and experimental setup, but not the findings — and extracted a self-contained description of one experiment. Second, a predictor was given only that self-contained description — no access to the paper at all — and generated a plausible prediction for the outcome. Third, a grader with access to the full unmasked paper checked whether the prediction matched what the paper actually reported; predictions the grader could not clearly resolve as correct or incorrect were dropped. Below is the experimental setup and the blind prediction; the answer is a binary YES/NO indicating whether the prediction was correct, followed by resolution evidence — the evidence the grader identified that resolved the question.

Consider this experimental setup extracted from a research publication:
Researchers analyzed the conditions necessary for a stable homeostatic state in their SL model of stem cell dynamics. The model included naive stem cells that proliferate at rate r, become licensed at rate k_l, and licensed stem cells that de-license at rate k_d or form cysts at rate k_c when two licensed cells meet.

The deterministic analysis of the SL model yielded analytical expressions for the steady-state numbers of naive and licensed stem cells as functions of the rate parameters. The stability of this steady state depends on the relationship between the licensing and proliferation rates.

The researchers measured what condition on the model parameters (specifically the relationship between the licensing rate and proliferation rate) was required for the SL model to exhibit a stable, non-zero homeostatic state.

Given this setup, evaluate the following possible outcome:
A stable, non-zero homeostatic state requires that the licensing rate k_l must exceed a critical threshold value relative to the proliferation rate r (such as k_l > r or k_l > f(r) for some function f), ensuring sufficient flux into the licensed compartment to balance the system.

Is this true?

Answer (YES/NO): YES